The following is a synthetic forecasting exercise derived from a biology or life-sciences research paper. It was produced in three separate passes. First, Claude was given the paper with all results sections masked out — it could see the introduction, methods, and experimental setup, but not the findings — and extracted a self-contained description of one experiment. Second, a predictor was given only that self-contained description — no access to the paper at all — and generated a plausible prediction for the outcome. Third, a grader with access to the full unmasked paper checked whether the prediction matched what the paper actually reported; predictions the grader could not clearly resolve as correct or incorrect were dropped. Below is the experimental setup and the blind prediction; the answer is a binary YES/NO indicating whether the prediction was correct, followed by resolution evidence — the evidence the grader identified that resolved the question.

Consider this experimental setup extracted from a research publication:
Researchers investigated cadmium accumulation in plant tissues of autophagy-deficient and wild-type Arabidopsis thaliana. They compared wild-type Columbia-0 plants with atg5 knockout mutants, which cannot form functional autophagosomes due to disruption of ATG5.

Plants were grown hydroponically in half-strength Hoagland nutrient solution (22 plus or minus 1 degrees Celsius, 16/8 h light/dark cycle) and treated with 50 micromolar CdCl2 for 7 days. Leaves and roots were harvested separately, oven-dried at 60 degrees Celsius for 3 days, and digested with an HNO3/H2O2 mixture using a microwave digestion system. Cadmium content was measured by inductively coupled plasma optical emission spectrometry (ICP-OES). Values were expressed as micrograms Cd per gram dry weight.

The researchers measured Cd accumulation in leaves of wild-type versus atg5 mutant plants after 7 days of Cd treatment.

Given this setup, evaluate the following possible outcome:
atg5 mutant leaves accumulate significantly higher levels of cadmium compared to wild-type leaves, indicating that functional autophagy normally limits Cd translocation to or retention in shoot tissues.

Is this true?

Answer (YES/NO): YES